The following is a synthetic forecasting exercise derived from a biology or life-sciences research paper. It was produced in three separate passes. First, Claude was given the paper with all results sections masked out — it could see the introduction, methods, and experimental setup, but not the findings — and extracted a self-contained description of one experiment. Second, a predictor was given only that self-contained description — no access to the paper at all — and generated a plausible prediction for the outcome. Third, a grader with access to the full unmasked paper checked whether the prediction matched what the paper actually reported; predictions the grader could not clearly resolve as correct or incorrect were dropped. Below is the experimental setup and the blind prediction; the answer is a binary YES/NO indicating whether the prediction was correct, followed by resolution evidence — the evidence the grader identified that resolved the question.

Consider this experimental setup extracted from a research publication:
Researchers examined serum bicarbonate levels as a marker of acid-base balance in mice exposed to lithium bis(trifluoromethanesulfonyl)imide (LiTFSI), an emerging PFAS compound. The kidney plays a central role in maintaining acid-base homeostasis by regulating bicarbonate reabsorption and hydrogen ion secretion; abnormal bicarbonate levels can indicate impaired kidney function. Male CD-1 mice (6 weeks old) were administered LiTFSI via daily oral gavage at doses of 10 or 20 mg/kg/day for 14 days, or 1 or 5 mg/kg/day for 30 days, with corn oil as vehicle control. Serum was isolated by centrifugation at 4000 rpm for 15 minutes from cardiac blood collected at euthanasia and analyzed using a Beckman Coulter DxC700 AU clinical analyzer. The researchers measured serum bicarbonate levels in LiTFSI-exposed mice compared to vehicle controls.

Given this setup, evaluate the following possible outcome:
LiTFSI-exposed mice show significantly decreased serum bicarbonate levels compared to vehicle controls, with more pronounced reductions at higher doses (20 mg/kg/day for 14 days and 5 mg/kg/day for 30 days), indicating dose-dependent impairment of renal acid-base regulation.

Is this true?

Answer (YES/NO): NO